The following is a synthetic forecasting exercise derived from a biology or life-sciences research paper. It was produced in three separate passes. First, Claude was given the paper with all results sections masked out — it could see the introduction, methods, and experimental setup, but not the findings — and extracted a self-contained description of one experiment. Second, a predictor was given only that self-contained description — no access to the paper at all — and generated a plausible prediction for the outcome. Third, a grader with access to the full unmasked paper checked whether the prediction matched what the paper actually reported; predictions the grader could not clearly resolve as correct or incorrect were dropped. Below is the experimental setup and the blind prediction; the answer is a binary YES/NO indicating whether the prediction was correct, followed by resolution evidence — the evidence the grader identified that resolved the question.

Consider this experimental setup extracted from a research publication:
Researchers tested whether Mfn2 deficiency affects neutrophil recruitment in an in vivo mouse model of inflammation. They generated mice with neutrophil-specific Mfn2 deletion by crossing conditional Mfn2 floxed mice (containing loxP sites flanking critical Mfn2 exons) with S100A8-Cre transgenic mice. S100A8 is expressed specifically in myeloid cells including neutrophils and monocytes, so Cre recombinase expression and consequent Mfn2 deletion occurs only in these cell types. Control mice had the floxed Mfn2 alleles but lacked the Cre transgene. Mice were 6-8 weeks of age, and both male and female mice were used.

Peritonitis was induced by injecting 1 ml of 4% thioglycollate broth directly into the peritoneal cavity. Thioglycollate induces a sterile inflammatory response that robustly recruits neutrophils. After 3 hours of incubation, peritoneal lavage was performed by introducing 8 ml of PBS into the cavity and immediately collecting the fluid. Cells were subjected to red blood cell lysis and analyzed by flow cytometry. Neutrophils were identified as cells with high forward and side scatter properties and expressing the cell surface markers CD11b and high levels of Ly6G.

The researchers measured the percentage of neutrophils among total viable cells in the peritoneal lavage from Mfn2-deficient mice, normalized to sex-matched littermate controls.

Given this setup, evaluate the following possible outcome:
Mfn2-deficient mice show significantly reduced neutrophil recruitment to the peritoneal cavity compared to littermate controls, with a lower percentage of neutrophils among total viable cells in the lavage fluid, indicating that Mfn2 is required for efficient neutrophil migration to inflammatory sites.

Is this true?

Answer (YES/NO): YES